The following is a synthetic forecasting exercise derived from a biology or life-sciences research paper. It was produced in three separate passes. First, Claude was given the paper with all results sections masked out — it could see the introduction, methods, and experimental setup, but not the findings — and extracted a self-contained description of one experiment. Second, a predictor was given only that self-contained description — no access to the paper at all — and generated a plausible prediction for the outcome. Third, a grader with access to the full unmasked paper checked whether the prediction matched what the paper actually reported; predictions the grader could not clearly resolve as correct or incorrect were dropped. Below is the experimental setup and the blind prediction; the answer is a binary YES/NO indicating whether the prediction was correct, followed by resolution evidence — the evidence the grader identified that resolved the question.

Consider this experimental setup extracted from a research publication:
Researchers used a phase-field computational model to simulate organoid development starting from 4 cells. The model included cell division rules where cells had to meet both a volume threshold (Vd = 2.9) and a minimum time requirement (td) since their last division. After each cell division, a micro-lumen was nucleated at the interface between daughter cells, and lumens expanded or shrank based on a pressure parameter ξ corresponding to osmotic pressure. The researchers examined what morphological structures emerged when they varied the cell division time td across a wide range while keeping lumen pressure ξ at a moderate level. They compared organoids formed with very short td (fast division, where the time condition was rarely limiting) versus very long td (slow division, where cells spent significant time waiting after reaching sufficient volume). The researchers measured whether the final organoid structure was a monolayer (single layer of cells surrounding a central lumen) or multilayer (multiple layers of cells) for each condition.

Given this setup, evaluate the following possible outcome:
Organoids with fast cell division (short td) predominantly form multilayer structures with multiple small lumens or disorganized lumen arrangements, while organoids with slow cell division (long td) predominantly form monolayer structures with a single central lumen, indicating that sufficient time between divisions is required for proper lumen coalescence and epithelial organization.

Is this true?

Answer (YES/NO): YES